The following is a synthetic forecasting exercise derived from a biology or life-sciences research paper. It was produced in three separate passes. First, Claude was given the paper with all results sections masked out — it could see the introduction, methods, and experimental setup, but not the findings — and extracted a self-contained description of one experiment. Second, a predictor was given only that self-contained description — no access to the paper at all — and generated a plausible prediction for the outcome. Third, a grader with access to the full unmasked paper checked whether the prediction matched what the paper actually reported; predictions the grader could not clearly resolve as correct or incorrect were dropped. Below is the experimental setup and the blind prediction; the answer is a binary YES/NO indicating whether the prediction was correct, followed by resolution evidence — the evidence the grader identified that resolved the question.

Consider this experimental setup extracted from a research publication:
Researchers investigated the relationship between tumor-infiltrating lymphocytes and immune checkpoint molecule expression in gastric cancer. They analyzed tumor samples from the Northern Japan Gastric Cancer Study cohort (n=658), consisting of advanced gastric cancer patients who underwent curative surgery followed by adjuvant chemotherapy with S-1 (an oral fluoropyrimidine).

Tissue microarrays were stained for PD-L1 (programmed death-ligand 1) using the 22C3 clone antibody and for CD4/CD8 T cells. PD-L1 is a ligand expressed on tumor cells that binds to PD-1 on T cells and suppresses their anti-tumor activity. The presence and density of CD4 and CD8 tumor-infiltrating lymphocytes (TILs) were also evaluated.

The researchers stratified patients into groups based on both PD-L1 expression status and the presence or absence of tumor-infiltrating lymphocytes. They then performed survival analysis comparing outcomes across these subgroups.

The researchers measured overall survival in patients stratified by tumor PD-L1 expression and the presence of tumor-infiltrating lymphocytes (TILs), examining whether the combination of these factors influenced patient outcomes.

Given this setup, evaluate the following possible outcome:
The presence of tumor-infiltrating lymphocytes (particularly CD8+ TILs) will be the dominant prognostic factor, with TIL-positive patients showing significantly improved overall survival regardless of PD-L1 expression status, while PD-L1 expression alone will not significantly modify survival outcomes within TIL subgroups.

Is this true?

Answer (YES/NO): NO